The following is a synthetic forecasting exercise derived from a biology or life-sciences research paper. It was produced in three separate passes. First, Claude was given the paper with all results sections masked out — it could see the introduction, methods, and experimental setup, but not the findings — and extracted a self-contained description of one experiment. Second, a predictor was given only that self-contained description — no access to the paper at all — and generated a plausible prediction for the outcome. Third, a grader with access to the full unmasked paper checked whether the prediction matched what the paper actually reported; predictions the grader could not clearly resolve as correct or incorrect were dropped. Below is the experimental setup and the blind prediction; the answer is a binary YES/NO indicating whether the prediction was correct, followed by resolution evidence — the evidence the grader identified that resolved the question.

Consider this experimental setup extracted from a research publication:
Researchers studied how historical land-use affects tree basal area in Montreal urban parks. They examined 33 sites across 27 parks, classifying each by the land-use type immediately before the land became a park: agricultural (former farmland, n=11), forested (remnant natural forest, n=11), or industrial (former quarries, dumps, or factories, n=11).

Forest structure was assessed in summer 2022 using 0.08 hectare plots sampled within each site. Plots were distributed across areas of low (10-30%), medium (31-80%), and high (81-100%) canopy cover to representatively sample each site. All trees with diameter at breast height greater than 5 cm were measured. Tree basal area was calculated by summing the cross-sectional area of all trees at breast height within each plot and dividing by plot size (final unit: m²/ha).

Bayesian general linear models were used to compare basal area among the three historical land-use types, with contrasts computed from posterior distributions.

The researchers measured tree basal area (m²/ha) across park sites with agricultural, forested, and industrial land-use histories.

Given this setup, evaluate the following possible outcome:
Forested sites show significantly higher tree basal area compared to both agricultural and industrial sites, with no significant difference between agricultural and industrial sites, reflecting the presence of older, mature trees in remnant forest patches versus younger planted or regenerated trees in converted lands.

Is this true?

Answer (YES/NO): NO